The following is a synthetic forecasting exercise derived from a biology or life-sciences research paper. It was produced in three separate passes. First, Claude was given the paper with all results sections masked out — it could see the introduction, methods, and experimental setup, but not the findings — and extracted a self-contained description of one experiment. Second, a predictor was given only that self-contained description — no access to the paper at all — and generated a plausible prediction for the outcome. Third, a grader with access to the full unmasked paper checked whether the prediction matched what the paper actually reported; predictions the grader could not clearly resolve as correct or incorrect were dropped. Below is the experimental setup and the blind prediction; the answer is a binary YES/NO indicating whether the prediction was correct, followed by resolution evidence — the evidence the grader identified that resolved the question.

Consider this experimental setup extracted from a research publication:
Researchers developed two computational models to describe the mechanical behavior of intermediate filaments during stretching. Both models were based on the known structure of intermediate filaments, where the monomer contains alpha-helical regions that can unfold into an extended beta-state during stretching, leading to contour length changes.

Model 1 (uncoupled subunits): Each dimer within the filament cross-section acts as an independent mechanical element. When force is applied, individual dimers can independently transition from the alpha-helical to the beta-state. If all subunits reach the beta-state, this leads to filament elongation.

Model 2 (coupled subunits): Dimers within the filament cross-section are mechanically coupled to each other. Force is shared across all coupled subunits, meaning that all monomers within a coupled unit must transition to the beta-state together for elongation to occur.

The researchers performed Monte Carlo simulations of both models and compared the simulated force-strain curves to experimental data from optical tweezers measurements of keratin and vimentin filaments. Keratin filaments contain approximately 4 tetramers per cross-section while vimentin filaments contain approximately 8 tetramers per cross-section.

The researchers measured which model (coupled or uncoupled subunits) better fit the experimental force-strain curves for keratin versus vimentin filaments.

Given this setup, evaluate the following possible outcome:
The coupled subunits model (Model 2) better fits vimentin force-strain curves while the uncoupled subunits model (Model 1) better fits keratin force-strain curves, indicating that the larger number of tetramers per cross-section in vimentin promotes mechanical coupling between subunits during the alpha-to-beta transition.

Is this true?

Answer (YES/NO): NO